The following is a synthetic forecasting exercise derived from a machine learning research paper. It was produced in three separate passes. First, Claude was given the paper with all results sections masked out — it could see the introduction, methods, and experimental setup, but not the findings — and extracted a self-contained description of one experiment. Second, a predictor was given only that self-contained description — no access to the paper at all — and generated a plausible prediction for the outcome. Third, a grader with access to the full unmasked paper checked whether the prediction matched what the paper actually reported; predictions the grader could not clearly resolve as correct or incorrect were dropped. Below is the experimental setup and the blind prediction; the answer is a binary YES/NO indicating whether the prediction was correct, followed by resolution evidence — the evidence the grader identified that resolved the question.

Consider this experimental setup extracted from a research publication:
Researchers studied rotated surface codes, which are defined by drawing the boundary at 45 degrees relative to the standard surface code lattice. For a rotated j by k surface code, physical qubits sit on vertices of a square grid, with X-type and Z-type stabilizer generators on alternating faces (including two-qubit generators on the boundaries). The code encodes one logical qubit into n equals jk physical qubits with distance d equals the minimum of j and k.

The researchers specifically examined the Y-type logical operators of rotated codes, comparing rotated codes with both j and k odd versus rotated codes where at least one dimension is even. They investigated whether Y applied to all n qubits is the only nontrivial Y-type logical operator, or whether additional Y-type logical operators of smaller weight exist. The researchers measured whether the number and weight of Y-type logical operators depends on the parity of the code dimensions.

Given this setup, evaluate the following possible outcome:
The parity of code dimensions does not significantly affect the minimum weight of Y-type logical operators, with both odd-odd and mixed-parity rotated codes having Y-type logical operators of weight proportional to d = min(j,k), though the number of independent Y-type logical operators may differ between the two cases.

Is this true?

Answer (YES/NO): NO